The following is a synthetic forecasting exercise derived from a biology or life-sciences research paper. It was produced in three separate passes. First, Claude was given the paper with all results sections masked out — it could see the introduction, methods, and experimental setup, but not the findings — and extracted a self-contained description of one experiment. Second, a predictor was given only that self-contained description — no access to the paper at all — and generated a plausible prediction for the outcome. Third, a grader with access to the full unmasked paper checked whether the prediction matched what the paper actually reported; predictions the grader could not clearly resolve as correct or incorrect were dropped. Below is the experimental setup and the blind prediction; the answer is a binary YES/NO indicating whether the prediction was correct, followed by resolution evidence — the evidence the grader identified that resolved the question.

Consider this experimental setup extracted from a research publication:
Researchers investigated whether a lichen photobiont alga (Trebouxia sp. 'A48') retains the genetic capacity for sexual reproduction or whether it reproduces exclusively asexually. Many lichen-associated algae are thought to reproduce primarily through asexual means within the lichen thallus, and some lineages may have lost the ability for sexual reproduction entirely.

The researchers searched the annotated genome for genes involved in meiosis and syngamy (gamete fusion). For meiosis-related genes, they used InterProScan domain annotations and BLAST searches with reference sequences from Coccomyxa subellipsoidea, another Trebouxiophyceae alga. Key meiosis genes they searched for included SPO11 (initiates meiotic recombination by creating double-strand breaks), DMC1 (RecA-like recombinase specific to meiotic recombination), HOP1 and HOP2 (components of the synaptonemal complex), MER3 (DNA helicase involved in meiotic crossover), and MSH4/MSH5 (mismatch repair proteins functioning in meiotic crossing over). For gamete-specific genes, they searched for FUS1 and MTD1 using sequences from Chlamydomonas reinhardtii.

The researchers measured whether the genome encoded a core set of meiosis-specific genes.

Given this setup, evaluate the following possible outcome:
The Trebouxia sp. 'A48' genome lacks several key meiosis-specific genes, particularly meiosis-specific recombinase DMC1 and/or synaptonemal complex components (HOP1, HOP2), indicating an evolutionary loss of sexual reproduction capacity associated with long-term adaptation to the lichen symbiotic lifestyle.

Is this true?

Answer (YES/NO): NO